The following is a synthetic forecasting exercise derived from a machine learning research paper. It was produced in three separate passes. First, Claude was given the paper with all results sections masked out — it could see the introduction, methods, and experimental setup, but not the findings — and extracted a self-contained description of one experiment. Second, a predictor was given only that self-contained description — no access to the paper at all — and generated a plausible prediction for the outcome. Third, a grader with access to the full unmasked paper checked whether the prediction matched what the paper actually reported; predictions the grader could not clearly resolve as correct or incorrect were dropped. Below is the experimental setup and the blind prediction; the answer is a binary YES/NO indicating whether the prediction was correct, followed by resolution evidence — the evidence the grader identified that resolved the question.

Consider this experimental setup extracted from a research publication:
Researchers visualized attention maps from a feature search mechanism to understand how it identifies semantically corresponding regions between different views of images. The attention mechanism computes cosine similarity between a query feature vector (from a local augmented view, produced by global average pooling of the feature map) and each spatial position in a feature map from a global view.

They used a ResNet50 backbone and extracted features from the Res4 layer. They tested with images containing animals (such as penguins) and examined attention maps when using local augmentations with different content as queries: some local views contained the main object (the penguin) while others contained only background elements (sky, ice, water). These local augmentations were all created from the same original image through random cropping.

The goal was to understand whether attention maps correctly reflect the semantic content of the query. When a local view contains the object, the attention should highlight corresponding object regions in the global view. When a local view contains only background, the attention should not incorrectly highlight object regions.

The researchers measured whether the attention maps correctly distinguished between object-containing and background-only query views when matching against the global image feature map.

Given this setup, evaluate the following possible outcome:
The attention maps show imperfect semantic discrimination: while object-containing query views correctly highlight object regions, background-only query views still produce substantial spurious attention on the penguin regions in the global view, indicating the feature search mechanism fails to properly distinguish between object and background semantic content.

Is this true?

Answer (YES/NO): NO